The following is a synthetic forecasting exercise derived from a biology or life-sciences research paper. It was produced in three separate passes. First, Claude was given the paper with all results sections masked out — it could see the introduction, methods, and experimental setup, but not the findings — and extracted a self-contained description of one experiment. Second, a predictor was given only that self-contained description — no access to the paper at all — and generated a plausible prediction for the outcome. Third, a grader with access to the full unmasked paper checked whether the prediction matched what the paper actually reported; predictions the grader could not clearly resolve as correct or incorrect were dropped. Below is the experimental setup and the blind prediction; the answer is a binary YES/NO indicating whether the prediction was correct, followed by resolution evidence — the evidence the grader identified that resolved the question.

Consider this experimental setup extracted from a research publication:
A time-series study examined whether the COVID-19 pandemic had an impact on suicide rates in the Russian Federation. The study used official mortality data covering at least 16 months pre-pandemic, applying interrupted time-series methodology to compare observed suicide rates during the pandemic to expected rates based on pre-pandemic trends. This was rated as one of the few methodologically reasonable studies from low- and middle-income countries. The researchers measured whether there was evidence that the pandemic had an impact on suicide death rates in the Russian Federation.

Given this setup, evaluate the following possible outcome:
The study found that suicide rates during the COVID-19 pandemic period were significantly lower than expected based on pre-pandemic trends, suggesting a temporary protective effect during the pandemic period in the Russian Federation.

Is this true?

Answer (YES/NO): NO